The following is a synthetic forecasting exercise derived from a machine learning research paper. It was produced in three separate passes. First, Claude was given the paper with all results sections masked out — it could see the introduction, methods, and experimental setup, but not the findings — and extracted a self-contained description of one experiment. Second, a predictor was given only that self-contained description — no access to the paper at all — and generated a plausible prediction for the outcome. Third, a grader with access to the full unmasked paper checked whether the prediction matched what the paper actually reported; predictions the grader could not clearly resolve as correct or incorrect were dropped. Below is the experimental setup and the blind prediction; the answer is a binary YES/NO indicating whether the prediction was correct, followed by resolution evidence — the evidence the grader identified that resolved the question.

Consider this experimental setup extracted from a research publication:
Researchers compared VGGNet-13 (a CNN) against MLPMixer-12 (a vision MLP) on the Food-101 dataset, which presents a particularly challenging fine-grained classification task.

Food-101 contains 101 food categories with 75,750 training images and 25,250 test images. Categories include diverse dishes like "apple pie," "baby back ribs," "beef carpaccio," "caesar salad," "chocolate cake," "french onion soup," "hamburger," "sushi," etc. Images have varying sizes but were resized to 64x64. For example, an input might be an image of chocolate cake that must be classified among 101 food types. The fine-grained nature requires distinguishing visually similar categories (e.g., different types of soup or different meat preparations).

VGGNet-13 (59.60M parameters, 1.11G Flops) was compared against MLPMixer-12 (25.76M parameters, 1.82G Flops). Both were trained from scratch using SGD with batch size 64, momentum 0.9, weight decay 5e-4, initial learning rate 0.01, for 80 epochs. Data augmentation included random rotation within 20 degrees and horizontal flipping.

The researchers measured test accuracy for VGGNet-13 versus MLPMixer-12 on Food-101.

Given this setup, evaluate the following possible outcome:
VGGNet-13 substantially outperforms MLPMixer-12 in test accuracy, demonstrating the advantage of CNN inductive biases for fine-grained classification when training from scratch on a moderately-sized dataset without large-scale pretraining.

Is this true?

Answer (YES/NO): YES